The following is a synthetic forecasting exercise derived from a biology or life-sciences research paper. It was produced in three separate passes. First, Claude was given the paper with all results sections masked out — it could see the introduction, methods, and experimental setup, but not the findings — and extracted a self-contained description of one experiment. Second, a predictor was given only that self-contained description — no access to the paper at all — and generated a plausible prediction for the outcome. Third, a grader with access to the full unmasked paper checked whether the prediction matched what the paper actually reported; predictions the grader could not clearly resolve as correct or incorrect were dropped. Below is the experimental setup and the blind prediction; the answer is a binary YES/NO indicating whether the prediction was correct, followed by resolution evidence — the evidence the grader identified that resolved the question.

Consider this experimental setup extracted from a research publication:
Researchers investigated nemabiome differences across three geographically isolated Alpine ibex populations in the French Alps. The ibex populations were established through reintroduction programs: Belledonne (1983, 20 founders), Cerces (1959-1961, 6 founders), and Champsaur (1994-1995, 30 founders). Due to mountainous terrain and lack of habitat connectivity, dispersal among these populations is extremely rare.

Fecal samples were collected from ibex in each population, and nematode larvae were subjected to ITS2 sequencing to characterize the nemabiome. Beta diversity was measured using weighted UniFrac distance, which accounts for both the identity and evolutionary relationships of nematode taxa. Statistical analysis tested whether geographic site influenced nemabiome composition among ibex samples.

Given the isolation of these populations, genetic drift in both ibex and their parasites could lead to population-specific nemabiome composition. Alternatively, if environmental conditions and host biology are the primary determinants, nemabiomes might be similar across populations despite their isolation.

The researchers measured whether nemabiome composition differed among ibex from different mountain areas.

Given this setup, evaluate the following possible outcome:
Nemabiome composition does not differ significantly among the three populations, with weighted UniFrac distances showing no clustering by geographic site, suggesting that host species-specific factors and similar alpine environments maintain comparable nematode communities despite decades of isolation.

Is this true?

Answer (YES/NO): NO